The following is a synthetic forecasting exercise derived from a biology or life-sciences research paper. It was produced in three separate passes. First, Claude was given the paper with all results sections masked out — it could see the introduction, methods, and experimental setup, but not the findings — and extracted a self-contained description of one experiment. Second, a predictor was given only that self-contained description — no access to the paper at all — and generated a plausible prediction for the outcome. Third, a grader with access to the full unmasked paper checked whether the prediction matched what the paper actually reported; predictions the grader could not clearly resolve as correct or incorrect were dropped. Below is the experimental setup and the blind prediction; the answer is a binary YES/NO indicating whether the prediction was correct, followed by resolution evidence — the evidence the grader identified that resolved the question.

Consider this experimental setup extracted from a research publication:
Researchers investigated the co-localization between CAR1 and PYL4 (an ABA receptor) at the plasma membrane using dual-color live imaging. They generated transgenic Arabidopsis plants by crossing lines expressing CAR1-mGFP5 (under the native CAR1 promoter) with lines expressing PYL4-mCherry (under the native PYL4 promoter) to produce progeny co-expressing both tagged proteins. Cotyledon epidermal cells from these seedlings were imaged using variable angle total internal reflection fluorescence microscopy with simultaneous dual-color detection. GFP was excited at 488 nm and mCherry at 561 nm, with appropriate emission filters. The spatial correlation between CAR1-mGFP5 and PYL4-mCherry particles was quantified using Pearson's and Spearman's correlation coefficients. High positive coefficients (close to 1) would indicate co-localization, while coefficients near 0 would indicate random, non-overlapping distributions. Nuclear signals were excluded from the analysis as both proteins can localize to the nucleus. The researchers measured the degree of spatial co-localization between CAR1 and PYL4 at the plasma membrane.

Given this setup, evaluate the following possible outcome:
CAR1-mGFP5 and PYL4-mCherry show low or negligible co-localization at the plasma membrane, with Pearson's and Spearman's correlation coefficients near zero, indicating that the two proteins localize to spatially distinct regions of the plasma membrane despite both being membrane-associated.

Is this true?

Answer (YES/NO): NO